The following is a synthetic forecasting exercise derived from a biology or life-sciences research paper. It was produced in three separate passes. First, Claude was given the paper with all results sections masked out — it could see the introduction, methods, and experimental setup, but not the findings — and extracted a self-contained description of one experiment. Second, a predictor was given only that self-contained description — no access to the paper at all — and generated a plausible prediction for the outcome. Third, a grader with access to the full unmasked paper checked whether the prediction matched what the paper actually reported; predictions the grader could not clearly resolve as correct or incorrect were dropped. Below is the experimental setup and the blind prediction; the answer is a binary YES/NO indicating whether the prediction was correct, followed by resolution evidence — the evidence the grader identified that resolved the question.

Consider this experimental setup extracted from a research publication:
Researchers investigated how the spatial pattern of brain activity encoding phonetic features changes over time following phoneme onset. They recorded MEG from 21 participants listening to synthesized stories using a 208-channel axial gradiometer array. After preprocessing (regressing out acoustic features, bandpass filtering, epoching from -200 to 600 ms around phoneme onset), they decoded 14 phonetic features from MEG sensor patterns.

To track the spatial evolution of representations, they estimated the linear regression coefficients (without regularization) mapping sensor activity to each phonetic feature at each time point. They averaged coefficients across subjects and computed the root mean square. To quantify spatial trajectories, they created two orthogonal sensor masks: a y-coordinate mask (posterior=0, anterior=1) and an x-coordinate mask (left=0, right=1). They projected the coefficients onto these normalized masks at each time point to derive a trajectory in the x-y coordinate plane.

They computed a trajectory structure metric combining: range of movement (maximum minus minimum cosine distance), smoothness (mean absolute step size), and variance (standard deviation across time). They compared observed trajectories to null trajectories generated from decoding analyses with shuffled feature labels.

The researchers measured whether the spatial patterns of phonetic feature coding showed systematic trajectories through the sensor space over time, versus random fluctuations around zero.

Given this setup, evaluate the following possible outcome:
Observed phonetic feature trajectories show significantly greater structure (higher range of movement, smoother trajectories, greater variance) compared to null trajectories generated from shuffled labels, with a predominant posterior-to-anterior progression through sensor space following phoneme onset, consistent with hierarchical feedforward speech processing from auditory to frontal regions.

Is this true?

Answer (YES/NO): NO